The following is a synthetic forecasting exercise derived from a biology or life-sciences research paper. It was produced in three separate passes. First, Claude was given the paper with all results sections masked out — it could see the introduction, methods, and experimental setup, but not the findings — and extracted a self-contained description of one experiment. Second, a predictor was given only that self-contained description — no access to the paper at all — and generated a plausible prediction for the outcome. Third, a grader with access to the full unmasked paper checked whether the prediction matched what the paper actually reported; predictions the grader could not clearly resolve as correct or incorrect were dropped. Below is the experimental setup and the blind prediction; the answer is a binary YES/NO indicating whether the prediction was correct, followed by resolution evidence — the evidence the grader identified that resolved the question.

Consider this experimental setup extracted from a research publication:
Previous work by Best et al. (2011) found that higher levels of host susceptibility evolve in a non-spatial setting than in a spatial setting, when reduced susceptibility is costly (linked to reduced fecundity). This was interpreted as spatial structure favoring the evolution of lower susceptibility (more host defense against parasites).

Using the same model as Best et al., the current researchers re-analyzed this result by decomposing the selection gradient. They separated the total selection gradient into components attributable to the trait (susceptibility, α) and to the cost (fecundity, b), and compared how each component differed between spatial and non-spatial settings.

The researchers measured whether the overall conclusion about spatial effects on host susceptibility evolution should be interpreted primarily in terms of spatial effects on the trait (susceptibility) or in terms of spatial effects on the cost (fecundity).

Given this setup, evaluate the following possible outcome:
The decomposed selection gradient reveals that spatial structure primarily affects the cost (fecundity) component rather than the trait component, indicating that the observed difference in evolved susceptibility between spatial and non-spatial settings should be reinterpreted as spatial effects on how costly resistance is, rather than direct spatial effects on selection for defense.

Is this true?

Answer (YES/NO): YES